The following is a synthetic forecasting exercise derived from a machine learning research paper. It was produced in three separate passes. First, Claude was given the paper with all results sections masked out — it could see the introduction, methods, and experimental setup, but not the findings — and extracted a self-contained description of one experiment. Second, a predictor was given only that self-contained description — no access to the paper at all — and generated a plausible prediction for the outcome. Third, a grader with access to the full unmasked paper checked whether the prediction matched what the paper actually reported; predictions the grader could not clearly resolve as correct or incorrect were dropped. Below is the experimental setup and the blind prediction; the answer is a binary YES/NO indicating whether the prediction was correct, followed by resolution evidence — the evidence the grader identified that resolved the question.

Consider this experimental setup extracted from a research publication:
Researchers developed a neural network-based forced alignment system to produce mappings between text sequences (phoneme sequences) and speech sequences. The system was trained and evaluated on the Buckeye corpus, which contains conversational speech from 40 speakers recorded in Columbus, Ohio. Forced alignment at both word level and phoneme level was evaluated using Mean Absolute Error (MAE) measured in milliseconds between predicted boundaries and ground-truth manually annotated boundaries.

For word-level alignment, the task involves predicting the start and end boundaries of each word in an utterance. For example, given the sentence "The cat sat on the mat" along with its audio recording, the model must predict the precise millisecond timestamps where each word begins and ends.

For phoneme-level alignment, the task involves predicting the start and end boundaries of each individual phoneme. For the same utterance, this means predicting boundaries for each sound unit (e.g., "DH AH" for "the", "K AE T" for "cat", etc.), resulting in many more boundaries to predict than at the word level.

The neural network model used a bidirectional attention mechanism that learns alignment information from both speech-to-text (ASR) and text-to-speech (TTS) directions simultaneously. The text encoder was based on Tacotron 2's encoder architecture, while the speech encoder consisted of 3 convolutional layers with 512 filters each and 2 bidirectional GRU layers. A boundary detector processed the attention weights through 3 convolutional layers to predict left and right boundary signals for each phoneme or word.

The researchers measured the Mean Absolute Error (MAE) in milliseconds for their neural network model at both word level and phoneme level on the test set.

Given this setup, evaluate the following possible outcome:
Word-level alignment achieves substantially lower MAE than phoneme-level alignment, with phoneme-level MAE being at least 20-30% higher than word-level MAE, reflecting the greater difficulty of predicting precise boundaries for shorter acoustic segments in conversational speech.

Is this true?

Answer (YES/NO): NO